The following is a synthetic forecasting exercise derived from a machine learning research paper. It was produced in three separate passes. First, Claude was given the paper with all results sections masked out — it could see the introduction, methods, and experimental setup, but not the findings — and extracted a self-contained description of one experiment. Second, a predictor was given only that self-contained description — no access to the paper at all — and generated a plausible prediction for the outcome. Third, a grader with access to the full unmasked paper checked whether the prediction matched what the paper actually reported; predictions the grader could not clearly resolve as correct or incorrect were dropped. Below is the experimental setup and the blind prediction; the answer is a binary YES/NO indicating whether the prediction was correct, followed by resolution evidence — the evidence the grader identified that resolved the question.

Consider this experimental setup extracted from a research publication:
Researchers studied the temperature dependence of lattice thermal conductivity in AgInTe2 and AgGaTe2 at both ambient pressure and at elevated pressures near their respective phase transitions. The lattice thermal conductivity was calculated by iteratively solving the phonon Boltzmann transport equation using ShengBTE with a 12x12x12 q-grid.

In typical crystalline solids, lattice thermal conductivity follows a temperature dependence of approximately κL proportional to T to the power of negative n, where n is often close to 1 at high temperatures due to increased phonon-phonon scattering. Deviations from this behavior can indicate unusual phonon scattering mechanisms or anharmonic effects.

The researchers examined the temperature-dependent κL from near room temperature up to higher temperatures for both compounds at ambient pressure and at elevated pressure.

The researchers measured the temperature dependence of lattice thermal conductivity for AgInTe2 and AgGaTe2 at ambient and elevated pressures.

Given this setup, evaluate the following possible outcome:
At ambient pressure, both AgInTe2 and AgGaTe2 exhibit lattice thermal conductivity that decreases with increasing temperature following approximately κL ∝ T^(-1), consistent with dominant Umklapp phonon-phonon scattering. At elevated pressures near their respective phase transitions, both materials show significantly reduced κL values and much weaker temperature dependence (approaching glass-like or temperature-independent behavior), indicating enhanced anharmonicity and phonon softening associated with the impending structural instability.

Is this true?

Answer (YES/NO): NO